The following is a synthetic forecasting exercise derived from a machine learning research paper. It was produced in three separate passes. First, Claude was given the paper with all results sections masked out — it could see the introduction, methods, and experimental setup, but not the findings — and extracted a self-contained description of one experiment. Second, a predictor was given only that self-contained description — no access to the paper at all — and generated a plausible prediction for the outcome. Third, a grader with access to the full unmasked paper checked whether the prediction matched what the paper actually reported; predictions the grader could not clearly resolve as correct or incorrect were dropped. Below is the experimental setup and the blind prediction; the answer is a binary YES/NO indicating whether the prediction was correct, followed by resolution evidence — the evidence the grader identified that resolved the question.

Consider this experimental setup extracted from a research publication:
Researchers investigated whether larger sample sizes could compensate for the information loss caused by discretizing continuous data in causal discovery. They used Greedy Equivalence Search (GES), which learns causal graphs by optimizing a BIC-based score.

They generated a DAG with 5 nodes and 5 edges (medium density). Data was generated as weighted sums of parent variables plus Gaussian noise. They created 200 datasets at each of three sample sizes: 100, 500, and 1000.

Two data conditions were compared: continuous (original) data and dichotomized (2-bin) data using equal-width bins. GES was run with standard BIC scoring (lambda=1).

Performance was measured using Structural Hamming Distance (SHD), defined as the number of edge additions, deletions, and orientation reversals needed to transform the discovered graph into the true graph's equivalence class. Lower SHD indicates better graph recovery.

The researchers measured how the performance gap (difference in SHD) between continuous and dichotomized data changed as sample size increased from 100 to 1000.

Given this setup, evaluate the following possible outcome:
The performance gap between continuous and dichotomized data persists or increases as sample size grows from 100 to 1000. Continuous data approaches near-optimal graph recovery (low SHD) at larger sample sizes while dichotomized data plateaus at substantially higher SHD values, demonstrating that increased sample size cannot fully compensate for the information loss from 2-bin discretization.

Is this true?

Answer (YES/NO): NO